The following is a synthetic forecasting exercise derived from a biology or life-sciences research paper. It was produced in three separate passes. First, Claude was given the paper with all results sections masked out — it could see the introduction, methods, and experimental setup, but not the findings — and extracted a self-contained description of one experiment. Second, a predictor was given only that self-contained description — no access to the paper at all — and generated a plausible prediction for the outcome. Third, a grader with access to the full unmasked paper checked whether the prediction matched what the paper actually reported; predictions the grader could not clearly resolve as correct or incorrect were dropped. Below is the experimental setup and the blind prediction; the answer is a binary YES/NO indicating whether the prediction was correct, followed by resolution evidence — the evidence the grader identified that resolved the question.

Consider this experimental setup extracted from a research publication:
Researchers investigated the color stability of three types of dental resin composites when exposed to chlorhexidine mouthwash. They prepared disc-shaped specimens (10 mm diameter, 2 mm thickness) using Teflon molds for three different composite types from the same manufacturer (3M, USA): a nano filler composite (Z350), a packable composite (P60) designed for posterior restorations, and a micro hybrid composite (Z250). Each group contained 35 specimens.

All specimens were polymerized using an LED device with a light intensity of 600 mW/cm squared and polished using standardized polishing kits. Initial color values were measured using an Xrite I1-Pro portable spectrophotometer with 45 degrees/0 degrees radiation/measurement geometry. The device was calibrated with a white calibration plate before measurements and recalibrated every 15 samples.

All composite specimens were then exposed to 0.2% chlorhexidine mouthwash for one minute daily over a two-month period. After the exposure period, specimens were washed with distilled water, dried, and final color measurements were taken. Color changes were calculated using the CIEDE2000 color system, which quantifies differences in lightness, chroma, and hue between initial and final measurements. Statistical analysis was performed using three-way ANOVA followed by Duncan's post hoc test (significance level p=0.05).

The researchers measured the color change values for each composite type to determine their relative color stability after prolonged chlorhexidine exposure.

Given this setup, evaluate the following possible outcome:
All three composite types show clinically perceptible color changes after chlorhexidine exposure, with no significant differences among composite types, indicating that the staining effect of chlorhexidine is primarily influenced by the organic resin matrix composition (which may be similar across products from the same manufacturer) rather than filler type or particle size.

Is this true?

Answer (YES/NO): YES